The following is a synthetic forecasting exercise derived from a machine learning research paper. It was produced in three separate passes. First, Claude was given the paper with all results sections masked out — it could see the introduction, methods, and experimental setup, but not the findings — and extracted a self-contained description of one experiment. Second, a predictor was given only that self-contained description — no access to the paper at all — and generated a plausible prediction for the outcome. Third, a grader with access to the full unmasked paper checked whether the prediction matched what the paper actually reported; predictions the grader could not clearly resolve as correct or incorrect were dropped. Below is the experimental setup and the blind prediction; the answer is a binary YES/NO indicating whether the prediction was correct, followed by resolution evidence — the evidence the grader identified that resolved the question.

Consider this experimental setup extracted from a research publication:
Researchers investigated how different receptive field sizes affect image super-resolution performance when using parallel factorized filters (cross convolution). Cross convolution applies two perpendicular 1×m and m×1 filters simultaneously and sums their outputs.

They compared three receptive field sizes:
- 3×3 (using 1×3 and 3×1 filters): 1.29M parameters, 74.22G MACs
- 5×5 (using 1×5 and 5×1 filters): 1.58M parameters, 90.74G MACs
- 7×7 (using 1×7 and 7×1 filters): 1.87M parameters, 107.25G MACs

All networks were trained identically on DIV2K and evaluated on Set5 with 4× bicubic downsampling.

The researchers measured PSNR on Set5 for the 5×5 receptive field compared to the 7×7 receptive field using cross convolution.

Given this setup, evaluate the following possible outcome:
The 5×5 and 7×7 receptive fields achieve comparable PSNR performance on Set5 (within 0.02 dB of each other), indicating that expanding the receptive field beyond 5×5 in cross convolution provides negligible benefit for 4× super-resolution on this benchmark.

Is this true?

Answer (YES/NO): NO